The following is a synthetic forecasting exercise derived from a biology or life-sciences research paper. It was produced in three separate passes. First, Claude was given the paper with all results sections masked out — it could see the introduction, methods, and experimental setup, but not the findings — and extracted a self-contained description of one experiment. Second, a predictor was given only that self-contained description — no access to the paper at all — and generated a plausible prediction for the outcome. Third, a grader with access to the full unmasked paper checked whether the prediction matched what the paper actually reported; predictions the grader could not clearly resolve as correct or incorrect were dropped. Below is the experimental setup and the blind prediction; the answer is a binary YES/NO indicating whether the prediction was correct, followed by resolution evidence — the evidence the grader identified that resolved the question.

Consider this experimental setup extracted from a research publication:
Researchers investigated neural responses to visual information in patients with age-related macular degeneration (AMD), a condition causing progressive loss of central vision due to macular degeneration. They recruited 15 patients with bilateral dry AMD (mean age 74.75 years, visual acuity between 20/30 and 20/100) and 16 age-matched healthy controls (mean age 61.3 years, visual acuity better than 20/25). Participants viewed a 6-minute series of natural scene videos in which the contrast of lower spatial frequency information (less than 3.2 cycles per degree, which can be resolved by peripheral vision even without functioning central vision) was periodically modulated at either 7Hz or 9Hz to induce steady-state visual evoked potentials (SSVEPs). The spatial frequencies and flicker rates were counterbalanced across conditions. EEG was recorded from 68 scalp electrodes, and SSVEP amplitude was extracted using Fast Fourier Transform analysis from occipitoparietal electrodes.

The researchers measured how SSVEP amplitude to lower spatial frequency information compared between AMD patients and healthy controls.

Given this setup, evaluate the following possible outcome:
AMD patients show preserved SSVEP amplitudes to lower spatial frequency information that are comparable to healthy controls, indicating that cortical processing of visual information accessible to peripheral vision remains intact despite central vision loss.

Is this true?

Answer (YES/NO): NO